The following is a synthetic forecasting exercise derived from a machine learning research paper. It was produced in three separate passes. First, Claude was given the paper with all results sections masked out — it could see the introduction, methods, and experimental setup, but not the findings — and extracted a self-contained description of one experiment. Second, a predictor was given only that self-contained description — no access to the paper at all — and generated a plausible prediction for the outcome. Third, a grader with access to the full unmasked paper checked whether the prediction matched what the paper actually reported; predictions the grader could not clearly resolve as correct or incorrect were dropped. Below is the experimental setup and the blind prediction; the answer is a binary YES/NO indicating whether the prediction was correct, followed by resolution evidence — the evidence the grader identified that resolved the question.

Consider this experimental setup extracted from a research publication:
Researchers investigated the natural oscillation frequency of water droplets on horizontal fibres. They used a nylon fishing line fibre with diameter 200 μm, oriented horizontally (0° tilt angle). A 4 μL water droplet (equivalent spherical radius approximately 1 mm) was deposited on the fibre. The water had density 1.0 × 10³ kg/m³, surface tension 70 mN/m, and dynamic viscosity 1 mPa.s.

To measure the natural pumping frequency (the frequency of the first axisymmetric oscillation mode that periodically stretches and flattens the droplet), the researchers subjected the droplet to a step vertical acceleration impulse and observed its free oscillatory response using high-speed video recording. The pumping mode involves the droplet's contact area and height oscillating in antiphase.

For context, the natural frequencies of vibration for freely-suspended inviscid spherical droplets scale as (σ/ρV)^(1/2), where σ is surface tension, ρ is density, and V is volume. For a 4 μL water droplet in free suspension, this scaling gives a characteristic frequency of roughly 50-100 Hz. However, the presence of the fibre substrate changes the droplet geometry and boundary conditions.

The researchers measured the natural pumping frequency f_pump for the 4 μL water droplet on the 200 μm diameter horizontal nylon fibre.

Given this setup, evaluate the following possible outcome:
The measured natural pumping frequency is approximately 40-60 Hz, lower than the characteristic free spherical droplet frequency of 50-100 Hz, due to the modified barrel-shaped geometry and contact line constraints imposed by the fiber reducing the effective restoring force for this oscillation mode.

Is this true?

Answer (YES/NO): YES